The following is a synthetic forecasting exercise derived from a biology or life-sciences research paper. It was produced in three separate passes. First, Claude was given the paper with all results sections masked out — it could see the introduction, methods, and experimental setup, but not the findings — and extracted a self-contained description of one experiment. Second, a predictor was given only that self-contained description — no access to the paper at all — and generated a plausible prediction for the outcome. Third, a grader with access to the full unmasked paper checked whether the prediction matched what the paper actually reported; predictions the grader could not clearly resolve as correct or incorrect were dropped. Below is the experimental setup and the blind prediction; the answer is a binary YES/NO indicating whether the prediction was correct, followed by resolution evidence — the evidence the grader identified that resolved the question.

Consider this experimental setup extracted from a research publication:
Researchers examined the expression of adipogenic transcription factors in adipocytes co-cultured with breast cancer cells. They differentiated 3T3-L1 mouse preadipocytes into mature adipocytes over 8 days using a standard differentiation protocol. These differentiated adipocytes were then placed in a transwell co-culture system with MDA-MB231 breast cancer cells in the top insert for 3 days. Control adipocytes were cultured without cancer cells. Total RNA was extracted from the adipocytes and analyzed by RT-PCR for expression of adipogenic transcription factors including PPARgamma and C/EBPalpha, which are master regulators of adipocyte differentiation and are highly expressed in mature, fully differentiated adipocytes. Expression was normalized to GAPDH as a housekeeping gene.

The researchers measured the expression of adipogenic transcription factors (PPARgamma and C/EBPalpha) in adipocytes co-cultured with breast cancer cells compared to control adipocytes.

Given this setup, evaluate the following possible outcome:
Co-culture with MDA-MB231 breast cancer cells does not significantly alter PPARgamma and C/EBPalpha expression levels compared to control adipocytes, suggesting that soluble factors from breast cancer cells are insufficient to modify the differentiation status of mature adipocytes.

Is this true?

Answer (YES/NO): NO